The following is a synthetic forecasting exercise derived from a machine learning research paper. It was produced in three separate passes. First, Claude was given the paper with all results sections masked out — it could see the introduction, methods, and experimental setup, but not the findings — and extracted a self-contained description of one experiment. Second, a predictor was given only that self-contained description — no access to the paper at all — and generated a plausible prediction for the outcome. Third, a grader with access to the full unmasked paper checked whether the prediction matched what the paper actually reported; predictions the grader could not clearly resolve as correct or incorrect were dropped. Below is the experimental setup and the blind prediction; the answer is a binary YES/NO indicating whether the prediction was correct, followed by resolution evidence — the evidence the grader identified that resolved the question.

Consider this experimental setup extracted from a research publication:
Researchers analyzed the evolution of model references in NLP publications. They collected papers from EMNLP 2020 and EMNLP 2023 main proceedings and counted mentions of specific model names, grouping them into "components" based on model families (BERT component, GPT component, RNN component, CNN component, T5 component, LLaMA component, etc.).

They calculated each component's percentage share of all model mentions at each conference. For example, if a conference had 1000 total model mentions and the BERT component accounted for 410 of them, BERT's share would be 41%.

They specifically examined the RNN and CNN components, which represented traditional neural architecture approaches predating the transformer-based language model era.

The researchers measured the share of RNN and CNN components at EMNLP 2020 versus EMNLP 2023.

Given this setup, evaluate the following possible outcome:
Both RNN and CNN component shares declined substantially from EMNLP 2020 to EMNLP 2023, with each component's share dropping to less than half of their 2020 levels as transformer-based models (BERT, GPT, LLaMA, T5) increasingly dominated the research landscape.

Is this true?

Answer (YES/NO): YES